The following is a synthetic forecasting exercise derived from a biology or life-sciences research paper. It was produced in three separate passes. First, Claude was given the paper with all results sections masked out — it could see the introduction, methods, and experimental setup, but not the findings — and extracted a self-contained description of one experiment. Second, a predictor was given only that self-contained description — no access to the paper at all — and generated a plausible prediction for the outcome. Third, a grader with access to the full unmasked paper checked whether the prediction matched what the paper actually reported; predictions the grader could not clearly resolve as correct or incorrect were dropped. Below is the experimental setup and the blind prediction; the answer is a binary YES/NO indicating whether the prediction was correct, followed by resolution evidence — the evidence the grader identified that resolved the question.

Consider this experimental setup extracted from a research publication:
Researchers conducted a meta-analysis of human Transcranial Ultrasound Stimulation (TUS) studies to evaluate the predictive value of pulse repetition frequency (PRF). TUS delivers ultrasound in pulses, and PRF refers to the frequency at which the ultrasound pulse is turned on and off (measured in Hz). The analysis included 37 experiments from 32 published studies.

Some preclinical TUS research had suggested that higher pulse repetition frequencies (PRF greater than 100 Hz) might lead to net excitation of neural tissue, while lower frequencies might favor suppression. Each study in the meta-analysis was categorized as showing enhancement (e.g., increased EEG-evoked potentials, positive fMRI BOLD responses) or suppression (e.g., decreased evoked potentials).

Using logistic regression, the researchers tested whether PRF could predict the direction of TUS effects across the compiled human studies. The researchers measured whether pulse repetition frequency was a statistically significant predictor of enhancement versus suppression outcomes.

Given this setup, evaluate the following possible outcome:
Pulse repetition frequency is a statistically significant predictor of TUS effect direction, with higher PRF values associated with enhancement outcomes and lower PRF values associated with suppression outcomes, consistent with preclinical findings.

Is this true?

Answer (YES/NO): NO